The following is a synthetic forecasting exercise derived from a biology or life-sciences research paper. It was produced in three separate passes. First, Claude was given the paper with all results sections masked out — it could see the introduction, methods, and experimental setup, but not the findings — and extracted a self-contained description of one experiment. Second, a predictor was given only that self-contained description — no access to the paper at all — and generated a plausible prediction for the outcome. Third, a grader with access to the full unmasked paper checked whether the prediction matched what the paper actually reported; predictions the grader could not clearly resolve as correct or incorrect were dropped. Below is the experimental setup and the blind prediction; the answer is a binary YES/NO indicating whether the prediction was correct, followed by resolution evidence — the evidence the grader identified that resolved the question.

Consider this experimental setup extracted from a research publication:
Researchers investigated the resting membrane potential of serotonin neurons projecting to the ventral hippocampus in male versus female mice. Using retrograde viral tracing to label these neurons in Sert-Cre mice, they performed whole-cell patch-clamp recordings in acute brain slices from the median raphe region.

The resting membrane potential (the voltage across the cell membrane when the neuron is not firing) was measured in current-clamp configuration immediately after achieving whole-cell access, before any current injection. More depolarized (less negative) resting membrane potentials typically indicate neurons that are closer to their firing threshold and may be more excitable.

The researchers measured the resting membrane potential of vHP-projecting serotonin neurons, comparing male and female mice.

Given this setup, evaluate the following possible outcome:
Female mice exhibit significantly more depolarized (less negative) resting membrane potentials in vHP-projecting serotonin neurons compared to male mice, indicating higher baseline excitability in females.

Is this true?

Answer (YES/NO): YES